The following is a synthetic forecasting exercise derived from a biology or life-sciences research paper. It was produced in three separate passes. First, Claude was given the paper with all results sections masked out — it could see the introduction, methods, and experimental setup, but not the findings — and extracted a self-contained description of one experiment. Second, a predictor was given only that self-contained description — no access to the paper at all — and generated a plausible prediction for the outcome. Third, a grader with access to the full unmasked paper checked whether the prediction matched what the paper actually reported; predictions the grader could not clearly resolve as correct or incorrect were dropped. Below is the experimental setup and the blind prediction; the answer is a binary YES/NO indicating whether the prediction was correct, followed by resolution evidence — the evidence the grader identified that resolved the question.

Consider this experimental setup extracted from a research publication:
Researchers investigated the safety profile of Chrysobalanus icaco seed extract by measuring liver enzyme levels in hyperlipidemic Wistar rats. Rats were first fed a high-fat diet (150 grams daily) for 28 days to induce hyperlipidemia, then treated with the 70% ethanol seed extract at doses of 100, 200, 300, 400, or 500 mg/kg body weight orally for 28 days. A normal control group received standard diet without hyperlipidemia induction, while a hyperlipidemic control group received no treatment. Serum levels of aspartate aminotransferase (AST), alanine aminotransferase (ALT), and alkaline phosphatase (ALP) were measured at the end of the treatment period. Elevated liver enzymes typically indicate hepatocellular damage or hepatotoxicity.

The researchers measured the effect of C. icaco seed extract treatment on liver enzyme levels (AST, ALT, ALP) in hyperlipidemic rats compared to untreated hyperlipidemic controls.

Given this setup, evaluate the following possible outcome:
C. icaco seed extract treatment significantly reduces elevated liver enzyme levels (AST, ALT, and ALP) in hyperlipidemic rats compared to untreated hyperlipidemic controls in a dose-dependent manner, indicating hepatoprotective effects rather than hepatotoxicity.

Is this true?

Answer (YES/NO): NO